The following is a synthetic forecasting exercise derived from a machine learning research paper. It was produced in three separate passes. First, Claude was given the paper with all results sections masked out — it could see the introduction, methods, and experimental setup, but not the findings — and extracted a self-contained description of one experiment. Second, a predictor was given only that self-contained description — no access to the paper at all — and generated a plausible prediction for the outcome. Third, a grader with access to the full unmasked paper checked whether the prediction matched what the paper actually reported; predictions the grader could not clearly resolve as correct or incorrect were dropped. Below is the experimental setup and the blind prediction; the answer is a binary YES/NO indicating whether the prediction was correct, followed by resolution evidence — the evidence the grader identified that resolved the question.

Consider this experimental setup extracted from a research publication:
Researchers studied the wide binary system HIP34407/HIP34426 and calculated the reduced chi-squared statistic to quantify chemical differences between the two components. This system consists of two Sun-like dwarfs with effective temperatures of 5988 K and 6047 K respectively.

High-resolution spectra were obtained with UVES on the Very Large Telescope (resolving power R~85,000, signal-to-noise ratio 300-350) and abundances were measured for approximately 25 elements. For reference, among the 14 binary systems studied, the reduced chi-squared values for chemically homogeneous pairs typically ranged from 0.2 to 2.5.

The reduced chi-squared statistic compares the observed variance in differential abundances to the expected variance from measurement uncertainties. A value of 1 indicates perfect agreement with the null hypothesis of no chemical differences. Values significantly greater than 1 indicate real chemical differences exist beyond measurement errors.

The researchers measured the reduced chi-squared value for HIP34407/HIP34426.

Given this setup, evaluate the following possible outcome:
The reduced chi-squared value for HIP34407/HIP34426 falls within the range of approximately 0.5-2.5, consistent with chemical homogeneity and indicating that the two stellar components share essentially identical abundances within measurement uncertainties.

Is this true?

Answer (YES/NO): NO